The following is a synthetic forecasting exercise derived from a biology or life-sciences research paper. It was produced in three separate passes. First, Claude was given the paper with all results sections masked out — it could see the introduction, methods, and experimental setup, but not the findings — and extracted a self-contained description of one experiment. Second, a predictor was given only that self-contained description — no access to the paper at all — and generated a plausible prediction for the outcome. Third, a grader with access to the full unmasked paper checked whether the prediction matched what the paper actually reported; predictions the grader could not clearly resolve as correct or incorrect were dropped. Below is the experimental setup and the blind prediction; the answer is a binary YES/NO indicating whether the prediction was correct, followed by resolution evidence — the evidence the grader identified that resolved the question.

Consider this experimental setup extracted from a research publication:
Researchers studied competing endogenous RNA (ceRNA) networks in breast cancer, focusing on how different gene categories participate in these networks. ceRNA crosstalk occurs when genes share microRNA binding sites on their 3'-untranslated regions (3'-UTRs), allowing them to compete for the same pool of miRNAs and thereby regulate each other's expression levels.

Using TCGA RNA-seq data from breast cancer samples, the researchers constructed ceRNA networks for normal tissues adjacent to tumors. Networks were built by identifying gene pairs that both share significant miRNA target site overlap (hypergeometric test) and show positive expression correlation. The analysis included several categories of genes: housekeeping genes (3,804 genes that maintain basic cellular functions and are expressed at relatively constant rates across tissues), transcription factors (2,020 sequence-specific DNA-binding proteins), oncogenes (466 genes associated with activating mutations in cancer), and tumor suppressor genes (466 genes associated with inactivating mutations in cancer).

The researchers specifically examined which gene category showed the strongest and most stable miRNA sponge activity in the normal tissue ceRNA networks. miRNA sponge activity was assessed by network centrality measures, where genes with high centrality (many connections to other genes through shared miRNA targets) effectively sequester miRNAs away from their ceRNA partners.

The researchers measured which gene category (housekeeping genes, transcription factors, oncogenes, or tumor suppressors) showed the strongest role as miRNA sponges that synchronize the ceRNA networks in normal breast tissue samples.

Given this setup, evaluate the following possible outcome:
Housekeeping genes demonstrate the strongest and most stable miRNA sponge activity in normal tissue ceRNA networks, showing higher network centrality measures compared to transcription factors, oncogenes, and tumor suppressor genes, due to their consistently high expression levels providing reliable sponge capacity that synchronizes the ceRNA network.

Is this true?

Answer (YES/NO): YES